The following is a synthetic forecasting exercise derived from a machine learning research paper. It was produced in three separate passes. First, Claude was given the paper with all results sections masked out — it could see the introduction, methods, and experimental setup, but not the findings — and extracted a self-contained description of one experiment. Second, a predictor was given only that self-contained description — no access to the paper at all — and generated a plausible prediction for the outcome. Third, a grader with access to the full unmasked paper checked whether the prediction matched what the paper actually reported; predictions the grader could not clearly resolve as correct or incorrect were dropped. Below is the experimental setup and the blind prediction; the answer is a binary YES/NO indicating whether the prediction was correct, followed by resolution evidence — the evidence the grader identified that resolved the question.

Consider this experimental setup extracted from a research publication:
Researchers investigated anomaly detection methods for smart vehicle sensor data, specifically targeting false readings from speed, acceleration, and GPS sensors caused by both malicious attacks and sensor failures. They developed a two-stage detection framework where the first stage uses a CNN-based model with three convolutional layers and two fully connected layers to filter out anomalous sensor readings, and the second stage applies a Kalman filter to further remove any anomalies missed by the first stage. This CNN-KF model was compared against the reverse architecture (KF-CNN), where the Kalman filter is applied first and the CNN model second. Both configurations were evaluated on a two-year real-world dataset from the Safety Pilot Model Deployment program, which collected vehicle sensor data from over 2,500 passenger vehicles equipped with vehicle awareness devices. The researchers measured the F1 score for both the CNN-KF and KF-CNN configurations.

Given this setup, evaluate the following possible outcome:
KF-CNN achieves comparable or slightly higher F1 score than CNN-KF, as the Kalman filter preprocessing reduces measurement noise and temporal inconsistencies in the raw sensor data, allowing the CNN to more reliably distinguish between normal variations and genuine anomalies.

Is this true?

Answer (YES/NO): NO